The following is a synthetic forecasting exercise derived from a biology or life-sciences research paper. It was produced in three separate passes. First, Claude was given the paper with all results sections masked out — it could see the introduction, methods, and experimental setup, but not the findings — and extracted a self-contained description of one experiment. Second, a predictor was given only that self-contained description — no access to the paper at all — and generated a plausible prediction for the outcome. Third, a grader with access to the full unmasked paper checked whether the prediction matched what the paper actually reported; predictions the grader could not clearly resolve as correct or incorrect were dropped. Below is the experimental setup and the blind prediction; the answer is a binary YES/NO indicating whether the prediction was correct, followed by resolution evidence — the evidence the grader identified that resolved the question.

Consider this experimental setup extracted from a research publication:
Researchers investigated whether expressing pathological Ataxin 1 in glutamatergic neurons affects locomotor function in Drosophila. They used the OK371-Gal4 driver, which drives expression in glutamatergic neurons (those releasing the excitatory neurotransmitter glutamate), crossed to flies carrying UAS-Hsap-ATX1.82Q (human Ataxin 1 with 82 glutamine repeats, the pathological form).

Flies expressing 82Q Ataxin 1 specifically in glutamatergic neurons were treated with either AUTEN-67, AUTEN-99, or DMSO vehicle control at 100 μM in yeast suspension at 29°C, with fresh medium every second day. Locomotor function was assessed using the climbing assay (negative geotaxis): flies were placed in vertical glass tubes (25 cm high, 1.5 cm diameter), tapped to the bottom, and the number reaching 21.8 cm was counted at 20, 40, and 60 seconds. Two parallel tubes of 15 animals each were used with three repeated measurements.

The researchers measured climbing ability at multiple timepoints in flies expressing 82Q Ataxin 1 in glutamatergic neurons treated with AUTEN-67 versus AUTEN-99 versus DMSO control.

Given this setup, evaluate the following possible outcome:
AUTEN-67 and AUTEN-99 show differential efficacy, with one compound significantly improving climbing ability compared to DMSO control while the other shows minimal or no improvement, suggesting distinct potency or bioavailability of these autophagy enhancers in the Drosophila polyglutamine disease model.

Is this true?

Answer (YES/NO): NO